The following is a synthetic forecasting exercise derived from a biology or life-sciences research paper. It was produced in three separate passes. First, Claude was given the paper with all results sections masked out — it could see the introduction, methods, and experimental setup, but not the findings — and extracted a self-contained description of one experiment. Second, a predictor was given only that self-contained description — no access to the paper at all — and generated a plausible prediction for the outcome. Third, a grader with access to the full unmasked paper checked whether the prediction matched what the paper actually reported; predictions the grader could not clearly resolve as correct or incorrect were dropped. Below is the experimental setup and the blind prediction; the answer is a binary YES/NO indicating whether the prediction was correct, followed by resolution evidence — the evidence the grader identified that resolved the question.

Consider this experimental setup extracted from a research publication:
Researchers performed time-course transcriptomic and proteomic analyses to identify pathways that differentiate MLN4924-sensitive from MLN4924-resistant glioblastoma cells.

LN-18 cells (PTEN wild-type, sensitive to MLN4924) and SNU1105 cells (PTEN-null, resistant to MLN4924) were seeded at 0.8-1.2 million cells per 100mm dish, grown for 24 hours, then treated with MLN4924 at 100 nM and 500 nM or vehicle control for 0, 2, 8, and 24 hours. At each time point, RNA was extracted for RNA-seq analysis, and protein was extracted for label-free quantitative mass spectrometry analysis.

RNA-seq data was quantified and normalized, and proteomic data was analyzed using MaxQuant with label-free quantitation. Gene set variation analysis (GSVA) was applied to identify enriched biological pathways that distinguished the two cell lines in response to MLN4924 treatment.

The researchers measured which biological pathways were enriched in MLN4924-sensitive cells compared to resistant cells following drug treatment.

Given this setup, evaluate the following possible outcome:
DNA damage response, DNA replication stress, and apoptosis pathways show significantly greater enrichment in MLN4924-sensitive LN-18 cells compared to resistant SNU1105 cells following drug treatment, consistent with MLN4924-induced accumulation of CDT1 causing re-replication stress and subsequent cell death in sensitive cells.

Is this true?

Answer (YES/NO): NO